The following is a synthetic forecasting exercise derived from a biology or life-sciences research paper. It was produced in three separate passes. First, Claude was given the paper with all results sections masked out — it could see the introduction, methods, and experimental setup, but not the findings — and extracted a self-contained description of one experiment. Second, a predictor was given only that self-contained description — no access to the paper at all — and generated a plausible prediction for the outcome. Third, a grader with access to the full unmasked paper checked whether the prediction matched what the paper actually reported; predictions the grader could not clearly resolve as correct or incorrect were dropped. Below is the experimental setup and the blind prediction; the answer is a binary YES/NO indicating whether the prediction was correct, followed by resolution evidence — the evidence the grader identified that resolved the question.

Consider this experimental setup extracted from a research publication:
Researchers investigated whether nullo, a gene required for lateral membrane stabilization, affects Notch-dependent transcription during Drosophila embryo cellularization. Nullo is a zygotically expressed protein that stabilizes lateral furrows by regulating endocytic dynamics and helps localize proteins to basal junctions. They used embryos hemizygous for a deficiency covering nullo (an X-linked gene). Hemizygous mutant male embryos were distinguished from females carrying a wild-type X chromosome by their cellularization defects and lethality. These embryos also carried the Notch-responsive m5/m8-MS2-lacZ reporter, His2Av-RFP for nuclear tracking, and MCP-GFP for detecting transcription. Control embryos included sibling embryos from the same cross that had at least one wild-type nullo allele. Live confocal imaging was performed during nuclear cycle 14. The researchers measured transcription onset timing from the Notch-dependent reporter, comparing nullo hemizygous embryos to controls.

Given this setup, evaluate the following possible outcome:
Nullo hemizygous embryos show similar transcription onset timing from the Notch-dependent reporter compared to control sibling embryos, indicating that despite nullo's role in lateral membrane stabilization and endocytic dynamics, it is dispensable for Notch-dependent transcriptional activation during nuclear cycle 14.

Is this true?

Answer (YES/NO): YES